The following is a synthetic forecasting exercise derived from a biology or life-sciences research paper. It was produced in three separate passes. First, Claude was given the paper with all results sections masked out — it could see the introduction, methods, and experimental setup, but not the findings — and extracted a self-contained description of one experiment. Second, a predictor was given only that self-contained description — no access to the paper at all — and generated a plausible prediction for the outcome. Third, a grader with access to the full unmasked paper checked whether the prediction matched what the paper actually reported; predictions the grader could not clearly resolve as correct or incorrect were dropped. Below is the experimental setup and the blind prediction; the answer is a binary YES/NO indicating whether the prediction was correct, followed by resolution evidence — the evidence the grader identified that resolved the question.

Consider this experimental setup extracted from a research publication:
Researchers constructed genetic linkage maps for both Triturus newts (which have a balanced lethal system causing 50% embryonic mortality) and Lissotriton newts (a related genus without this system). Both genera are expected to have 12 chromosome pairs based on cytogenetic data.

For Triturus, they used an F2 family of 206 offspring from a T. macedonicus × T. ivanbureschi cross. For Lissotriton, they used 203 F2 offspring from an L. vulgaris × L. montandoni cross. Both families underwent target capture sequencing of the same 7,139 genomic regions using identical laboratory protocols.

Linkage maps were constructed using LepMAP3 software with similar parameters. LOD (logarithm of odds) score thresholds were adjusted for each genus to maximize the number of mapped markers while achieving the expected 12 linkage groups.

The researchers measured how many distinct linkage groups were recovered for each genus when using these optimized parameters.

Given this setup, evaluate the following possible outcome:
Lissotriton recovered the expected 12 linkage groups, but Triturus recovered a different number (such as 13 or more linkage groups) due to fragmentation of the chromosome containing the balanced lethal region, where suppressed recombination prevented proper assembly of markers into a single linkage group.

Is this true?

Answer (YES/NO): NO